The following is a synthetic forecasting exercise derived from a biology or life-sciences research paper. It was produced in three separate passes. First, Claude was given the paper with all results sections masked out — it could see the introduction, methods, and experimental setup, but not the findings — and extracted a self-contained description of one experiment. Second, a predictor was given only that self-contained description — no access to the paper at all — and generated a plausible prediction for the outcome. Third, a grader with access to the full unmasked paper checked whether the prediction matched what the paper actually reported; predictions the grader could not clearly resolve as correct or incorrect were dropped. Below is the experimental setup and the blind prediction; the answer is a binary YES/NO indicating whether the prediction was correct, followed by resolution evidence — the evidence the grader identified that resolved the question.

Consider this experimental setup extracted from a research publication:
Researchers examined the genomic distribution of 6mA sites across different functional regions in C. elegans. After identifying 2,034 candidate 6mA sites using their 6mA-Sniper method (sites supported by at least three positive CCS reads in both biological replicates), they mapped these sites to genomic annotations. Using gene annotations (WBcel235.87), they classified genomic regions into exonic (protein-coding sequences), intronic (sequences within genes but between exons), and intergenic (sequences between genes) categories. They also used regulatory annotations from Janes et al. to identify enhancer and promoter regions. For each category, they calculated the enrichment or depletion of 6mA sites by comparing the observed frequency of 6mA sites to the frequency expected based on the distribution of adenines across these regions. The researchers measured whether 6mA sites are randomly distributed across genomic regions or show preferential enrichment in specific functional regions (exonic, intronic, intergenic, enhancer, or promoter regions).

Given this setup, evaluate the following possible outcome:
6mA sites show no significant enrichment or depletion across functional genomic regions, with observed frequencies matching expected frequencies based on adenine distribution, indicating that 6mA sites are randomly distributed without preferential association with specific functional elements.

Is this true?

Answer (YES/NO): NO